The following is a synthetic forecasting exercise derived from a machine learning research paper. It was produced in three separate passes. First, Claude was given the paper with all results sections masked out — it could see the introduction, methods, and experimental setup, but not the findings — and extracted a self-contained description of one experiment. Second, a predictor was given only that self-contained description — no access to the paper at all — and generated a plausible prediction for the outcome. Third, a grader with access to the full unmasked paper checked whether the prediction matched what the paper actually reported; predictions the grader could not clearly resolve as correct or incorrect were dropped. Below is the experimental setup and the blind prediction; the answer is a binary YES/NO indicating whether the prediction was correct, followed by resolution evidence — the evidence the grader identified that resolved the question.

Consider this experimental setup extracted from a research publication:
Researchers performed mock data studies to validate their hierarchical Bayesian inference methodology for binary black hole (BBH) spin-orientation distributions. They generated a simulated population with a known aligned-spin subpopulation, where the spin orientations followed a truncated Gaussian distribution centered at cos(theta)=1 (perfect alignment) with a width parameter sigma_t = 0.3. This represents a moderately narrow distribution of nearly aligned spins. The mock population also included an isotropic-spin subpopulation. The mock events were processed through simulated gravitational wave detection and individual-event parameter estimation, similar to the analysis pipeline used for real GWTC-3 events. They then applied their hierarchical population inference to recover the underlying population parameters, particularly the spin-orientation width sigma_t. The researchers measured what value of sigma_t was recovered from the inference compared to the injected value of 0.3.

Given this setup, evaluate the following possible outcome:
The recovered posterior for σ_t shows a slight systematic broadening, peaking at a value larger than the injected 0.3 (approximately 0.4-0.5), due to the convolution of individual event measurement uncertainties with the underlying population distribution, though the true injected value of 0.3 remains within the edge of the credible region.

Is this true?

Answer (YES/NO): NO